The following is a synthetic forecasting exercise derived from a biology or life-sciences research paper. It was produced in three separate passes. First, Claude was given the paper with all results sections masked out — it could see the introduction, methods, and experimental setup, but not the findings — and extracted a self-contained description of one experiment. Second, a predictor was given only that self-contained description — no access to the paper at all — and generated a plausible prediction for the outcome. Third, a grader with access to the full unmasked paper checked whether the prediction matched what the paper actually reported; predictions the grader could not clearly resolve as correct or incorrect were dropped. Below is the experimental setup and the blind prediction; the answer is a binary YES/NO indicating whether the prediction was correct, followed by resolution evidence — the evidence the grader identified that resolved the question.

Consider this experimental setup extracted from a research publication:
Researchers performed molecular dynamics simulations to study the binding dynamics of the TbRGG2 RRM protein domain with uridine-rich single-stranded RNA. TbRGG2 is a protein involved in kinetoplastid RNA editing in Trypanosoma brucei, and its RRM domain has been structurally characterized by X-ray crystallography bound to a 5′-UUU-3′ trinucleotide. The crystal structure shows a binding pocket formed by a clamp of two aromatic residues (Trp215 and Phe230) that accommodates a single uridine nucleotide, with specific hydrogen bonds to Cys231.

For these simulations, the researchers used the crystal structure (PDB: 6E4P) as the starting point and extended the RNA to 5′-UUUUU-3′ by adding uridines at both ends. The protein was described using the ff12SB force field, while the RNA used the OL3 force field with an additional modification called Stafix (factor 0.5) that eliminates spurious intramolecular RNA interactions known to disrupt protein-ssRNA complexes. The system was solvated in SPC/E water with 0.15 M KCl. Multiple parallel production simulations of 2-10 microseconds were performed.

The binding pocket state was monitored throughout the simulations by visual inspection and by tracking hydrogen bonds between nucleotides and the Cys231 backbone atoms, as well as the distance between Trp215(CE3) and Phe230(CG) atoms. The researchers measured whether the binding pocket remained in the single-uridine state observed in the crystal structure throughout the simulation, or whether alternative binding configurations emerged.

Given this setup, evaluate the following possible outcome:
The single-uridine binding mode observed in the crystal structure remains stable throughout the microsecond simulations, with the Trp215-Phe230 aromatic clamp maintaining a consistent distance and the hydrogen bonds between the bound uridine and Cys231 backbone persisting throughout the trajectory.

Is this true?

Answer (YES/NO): NO